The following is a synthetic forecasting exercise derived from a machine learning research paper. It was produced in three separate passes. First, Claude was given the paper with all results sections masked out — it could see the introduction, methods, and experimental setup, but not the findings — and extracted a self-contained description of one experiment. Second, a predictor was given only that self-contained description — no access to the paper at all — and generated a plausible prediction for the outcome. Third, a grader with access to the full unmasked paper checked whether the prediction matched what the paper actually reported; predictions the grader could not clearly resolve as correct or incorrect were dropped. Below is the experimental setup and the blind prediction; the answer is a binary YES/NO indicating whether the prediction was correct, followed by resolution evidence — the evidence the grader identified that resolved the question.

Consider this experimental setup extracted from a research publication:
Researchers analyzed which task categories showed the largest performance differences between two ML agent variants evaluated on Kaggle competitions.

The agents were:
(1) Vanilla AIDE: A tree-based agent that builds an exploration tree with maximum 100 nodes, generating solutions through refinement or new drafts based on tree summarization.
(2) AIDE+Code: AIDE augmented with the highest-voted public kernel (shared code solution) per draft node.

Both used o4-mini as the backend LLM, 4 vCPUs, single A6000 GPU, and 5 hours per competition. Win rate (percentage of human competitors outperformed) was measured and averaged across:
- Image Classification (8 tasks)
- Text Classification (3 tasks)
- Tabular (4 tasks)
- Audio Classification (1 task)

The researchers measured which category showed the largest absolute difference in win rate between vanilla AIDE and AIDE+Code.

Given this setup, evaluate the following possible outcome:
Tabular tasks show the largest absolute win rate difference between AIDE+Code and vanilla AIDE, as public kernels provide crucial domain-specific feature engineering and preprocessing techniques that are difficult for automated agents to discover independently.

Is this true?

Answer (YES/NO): NO